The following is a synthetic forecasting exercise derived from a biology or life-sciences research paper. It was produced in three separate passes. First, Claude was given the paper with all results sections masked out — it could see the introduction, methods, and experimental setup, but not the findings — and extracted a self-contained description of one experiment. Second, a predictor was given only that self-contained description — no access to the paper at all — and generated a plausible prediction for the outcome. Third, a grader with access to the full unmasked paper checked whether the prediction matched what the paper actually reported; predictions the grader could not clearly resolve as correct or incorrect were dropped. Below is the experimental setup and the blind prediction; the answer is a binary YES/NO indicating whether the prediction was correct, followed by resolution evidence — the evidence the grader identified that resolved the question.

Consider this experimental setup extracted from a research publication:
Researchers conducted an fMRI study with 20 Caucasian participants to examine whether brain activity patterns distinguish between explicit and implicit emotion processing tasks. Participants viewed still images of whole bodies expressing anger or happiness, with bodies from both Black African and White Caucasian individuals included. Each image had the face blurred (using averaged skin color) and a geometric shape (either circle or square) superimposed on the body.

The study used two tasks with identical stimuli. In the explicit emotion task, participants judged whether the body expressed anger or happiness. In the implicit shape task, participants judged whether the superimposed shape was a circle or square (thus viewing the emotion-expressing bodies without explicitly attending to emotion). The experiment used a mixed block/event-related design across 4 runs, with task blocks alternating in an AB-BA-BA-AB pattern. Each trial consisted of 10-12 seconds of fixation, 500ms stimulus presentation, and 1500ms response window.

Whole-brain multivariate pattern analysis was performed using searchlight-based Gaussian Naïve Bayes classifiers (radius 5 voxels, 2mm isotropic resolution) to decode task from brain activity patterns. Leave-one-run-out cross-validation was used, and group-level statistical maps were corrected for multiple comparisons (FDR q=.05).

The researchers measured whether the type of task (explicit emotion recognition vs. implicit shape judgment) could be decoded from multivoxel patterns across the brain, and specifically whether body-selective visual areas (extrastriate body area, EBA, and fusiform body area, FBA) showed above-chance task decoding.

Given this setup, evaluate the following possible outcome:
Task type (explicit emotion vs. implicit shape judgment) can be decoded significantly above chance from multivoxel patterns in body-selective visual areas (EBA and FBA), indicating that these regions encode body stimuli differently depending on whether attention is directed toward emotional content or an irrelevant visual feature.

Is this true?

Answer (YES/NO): NO